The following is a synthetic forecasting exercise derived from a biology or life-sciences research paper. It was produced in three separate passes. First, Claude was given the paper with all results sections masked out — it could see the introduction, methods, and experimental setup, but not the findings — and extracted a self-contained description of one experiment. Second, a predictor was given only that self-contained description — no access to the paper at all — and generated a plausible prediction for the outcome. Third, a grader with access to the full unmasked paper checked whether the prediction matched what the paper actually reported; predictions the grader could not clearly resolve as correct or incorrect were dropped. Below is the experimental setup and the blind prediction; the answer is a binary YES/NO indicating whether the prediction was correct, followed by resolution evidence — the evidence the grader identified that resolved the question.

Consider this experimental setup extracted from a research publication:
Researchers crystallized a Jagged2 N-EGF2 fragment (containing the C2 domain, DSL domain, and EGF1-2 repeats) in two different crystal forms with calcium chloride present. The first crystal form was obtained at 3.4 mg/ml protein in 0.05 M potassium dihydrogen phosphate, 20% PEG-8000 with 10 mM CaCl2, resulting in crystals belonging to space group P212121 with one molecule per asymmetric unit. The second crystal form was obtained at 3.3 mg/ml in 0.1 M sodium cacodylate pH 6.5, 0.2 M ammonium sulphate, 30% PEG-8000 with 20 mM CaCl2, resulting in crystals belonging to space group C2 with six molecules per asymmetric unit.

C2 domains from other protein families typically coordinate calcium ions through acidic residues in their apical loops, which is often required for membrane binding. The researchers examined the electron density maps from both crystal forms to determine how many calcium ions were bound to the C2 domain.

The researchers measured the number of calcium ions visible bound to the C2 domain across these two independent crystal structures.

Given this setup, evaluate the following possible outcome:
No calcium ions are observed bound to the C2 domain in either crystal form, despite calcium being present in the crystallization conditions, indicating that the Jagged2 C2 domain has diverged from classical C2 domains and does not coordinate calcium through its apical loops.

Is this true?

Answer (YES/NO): NO